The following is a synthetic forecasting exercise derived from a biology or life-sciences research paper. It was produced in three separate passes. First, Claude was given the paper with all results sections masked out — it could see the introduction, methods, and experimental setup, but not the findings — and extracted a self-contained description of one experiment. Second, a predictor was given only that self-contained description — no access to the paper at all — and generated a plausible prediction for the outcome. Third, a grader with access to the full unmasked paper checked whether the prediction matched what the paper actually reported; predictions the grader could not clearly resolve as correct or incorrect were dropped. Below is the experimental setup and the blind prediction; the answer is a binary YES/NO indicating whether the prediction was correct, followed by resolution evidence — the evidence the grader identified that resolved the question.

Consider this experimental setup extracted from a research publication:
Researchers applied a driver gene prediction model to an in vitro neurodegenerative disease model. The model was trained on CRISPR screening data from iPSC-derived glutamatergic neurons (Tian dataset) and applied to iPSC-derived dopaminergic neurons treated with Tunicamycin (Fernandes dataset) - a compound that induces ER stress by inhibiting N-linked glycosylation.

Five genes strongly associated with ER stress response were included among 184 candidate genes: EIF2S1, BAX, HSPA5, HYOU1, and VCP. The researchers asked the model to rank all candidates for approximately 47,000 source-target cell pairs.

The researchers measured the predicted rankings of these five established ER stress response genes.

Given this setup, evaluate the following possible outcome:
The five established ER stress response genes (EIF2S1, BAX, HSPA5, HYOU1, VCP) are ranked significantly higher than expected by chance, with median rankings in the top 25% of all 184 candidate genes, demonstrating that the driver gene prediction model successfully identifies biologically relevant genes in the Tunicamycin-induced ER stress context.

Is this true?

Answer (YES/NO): NO